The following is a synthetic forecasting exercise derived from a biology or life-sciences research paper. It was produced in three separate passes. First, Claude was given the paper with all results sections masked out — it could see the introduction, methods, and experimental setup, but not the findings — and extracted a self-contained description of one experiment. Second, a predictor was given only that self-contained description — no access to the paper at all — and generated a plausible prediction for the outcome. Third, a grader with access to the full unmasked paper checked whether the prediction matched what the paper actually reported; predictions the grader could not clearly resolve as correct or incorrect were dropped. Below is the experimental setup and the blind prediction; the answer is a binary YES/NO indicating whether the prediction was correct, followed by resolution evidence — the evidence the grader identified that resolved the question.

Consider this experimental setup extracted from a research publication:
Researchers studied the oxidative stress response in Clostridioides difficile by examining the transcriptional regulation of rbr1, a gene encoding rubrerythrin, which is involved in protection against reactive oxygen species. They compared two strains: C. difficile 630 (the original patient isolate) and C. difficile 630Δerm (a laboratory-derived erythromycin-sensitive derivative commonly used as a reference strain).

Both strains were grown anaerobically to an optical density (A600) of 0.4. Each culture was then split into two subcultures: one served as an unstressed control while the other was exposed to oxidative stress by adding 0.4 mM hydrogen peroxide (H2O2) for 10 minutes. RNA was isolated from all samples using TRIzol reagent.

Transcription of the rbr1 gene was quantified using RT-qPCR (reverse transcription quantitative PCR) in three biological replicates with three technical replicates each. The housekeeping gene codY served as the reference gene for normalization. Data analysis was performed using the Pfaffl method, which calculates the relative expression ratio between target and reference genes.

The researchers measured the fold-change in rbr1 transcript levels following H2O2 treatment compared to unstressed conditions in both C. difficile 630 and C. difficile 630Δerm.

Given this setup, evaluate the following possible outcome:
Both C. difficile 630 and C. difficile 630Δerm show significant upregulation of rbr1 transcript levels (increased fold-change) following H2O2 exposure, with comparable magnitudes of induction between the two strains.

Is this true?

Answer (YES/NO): NO